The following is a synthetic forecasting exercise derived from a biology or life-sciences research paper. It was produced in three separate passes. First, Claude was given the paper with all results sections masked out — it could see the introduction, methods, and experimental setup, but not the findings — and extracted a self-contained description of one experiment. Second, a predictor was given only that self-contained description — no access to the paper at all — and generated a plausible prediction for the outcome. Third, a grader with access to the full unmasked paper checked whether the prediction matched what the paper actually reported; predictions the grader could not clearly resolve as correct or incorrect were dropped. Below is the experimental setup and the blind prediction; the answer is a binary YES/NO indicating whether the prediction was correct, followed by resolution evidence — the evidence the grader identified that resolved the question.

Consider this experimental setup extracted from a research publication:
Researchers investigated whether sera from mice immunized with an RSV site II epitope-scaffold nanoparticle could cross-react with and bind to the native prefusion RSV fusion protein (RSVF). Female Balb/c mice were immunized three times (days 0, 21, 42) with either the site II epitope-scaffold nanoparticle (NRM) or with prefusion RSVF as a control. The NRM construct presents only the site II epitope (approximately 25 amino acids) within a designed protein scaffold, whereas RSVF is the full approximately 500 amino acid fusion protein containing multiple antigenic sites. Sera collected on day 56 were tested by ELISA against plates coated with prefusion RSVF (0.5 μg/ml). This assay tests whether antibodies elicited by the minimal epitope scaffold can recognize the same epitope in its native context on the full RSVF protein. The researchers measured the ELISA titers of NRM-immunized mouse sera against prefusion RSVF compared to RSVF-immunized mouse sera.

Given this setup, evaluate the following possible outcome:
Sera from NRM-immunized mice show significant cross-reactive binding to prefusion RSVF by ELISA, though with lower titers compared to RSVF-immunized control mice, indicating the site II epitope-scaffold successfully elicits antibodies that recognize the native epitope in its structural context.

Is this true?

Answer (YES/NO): YES